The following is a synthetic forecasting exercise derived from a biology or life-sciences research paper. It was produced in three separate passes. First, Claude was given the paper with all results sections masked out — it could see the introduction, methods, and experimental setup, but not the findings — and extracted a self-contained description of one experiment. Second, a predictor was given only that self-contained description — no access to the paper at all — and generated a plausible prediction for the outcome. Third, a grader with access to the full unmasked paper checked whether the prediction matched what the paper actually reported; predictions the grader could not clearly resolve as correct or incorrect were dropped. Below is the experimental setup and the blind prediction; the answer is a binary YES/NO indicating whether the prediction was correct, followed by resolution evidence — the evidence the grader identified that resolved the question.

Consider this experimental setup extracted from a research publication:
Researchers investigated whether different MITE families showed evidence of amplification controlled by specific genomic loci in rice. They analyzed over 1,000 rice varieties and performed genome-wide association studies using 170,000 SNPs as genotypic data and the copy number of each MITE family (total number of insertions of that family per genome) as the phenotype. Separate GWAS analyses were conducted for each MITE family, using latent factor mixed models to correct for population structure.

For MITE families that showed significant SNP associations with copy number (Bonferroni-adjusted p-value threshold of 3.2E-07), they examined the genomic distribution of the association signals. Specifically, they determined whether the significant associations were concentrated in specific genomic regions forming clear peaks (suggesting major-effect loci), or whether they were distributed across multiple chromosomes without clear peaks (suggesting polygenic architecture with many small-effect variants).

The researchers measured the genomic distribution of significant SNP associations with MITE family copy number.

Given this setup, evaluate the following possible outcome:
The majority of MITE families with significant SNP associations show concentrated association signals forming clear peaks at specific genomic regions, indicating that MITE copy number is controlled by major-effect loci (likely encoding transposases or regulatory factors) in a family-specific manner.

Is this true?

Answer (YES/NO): NO